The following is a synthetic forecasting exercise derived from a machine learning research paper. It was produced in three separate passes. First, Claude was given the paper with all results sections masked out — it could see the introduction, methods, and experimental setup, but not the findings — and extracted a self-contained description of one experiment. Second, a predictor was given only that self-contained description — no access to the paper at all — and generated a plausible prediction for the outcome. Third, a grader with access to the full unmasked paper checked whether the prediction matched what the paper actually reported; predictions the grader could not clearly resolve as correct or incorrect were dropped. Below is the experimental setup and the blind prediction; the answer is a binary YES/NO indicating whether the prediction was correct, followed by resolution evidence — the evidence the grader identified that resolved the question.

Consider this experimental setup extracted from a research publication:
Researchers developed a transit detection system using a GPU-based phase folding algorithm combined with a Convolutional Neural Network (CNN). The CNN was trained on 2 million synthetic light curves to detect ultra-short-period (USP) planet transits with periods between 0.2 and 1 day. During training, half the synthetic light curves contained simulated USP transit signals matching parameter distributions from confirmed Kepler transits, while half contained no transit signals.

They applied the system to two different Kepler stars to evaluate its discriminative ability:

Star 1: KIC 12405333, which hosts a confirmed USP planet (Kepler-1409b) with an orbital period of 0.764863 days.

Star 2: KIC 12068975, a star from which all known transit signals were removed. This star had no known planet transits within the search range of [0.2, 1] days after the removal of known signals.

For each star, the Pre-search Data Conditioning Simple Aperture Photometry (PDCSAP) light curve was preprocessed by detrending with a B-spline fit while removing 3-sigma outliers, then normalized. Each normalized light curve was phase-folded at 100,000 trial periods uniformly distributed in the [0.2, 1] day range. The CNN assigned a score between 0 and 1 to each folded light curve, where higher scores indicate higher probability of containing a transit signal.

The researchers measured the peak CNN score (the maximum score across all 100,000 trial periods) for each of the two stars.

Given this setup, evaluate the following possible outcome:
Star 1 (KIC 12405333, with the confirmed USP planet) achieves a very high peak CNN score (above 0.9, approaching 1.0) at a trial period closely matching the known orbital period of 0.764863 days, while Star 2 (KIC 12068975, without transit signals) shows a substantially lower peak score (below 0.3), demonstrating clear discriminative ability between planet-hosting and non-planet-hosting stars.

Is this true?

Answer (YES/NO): YES